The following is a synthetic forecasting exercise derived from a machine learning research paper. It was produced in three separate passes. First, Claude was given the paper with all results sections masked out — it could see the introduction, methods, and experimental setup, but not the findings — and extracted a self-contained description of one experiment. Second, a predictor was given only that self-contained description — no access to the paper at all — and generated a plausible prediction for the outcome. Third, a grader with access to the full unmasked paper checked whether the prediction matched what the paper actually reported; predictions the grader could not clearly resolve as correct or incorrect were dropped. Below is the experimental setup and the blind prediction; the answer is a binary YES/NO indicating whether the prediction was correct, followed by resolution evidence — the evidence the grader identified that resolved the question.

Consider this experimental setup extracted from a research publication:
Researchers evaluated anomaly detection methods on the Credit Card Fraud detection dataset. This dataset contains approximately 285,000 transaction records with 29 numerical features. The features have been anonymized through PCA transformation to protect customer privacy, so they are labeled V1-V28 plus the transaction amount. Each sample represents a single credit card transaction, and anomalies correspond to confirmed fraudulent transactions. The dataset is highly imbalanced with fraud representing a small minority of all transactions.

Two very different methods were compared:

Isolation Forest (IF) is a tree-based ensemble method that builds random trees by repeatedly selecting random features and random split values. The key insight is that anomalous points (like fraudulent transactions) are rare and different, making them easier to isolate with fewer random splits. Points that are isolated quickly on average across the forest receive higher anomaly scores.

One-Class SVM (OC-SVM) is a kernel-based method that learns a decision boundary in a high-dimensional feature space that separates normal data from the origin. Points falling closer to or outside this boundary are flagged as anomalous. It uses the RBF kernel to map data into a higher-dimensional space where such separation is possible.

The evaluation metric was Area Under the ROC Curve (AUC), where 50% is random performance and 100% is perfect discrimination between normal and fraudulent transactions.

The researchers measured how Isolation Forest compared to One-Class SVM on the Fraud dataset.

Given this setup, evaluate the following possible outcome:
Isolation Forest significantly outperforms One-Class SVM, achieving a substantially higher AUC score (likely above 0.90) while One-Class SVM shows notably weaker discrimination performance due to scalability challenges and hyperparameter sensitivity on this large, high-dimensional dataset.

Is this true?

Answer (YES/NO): NO